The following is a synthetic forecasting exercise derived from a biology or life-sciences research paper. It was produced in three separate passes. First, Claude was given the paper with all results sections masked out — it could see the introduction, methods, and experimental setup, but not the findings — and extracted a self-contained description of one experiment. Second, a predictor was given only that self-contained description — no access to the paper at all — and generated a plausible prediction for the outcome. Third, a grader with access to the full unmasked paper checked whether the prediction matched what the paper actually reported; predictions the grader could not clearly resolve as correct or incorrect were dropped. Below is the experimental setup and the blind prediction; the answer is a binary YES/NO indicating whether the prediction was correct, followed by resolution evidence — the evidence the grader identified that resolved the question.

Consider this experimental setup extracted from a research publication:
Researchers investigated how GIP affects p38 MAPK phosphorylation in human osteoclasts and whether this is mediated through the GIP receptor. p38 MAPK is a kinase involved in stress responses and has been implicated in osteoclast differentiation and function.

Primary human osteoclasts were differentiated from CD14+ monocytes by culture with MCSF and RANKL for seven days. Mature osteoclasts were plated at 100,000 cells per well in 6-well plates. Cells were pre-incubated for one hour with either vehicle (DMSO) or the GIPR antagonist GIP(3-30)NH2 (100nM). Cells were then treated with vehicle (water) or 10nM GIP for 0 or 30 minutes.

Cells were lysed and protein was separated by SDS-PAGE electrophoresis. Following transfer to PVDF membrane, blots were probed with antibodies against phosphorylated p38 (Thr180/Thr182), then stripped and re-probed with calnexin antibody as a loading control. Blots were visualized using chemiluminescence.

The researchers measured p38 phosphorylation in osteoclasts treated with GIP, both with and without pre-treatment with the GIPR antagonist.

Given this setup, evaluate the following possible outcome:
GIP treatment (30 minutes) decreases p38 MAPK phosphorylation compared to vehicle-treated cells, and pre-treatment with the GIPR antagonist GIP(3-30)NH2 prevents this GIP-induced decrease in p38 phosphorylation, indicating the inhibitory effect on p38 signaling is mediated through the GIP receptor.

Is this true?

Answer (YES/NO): YES